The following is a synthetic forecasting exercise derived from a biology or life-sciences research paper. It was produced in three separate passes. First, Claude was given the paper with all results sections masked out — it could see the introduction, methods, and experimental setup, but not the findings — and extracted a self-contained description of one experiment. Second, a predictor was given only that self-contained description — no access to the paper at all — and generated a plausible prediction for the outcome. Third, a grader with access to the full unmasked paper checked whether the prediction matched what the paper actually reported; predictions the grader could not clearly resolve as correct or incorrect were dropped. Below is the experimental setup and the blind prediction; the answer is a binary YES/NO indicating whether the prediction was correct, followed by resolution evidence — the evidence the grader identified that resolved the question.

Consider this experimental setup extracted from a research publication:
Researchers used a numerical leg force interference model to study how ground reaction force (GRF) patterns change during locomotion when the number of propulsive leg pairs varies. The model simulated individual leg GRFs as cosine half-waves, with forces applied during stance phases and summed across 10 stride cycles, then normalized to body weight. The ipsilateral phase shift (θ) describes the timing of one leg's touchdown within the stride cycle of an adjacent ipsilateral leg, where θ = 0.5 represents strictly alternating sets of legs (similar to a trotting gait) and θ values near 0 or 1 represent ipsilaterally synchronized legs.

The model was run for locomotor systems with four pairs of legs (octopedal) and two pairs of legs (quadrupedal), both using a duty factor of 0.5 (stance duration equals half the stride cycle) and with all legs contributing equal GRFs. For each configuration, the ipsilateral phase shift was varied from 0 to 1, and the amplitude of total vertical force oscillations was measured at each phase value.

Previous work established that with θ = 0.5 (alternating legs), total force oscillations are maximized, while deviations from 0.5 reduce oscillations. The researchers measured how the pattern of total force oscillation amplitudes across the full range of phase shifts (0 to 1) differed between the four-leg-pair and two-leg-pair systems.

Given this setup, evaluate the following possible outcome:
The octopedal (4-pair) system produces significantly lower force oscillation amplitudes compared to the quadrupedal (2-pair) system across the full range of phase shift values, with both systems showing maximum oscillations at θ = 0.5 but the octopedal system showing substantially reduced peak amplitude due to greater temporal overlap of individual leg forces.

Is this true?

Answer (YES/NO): NO